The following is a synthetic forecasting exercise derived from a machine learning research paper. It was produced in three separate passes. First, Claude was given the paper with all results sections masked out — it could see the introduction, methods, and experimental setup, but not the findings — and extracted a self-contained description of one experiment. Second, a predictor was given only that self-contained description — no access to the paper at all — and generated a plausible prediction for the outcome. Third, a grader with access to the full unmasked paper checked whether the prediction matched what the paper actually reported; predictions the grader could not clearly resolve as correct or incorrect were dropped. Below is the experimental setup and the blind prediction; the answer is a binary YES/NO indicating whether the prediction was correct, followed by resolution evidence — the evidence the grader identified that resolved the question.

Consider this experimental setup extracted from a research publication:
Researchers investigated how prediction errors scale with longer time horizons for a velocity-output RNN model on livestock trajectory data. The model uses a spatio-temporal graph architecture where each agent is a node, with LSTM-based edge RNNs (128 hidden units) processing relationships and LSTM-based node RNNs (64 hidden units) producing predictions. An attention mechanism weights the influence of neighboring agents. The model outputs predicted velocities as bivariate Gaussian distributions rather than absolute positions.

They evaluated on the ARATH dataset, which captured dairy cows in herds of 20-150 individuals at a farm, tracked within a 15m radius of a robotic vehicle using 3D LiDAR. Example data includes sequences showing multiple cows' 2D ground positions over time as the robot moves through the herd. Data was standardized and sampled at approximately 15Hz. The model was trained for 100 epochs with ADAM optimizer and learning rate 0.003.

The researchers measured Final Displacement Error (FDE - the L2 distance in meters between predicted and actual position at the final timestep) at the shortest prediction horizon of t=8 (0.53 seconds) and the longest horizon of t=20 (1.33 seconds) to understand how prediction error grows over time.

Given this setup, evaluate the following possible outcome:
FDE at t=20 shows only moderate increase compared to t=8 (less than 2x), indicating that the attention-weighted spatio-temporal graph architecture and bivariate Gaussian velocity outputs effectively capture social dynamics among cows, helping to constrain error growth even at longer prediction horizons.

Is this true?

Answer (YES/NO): NO